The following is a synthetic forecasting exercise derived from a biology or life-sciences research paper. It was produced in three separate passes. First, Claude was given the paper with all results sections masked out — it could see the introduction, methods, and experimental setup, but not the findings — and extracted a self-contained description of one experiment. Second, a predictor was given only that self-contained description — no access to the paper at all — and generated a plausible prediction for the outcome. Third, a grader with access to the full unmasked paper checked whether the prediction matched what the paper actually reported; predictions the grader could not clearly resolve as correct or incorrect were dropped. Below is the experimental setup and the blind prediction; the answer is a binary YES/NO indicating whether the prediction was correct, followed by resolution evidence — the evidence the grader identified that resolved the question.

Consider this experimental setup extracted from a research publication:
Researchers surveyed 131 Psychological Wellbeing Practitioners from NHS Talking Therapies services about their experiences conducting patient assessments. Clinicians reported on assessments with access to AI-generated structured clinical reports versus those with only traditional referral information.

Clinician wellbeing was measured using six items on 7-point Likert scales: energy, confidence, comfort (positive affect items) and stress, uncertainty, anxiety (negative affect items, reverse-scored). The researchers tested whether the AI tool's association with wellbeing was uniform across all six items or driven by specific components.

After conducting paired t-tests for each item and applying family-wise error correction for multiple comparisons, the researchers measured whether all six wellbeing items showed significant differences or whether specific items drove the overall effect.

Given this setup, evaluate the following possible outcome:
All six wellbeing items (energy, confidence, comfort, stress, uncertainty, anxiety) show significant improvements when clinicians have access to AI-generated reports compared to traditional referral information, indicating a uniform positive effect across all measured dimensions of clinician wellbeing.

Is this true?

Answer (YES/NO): YES